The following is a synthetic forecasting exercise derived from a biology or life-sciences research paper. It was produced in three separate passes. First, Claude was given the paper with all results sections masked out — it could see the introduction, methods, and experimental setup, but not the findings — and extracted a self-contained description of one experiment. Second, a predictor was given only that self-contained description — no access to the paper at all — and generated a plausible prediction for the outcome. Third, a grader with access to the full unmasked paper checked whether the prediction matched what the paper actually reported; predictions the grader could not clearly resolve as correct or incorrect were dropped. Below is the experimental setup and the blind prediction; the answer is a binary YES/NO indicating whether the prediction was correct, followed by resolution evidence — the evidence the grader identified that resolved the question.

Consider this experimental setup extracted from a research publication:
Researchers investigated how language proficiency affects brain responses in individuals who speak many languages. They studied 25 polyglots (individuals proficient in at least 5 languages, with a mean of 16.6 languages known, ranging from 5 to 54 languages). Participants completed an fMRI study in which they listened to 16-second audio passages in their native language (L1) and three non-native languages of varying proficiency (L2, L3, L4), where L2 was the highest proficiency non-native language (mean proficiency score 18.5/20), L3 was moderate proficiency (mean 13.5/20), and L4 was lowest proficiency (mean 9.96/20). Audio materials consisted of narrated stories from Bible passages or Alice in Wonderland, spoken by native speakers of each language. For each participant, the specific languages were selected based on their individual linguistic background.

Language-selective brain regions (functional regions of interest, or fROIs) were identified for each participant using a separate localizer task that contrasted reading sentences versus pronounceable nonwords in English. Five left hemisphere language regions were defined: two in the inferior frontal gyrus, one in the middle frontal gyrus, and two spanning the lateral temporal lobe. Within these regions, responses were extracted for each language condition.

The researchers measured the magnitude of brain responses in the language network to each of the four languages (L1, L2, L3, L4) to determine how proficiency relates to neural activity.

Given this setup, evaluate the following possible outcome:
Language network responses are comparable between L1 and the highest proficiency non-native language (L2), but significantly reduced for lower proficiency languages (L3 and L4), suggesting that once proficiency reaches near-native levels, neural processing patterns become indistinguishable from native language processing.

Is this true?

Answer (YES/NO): NO